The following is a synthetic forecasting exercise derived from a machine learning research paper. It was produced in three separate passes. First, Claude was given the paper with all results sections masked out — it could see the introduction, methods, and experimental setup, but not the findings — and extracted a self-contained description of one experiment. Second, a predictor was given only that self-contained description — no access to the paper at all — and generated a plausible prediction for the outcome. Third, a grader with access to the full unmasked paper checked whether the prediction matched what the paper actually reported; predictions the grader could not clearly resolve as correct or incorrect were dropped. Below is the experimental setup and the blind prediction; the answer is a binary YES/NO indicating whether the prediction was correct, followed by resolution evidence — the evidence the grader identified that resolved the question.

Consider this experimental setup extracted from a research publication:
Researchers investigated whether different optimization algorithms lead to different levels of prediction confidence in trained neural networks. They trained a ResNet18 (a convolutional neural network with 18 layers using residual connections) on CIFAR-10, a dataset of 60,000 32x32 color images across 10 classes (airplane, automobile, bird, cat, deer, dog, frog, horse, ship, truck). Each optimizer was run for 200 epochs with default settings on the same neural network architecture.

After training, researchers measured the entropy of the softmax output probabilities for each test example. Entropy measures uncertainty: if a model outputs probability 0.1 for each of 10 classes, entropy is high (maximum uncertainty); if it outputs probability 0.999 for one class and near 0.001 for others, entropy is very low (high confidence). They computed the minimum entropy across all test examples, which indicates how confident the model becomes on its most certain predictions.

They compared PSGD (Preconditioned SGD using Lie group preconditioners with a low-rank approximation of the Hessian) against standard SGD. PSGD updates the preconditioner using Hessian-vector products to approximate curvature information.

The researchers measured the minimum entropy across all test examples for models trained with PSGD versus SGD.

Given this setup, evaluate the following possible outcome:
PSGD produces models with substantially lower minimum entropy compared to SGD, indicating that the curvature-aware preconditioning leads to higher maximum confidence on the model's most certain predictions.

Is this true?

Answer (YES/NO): NO